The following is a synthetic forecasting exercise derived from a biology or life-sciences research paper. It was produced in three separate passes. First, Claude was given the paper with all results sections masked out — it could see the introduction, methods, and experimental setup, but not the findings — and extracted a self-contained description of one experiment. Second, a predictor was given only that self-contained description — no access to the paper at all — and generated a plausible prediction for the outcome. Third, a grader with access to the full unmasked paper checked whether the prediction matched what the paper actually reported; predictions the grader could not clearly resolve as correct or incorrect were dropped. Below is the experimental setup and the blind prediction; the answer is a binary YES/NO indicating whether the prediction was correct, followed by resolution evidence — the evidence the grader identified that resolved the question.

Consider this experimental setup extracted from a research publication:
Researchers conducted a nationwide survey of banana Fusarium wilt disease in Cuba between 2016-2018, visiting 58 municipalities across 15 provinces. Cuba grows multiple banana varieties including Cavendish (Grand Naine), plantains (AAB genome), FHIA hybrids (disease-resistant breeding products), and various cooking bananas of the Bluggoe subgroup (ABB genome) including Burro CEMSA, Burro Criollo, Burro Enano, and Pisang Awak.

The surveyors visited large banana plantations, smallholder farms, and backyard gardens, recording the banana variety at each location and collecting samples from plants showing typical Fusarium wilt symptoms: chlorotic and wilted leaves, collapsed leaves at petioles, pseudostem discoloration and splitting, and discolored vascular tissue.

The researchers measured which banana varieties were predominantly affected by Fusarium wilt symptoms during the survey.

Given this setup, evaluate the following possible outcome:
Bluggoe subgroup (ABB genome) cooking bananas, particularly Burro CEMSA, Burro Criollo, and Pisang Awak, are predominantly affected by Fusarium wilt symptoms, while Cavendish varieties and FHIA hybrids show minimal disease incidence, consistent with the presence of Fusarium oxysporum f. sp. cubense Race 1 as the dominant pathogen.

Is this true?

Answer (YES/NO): NO